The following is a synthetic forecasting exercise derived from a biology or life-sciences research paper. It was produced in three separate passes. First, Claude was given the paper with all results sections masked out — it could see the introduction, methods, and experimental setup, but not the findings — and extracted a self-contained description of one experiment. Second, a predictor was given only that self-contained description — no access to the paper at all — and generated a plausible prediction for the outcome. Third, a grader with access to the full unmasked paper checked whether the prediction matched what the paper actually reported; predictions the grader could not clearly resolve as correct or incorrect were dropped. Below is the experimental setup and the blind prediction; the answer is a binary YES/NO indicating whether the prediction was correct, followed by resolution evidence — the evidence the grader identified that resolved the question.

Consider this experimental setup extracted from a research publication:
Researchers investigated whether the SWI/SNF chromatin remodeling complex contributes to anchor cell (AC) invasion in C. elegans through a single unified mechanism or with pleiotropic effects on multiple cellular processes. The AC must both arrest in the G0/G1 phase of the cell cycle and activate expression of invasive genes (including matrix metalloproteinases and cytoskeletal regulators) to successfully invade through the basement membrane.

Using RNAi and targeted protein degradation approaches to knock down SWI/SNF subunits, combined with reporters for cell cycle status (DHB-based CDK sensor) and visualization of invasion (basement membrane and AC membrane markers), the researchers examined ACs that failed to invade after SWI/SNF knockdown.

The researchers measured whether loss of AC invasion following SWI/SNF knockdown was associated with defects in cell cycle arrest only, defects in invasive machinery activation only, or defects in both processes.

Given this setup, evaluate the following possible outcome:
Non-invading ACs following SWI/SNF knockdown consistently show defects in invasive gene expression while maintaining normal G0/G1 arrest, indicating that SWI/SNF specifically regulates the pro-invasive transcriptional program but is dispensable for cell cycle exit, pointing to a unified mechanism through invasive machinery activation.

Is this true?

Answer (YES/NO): NO